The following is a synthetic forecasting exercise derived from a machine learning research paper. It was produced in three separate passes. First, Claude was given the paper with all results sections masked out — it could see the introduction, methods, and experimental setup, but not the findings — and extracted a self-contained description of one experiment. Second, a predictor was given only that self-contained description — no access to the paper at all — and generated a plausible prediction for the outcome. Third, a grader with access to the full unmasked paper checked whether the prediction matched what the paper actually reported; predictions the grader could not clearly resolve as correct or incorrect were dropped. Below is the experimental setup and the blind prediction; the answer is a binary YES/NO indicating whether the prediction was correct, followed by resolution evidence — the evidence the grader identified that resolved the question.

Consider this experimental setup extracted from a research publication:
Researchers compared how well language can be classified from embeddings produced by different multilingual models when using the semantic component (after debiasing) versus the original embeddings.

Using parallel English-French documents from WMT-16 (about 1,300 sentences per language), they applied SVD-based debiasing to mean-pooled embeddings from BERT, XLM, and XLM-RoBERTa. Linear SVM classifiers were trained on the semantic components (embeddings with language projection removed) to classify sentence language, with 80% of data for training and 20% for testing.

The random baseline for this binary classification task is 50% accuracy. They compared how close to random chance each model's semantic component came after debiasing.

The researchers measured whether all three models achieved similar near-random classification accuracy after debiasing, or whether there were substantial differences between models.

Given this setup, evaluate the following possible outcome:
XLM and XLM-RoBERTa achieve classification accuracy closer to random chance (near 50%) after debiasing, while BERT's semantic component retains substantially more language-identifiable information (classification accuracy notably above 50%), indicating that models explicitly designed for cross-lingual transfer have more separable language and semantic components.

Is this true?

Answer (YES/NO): NO